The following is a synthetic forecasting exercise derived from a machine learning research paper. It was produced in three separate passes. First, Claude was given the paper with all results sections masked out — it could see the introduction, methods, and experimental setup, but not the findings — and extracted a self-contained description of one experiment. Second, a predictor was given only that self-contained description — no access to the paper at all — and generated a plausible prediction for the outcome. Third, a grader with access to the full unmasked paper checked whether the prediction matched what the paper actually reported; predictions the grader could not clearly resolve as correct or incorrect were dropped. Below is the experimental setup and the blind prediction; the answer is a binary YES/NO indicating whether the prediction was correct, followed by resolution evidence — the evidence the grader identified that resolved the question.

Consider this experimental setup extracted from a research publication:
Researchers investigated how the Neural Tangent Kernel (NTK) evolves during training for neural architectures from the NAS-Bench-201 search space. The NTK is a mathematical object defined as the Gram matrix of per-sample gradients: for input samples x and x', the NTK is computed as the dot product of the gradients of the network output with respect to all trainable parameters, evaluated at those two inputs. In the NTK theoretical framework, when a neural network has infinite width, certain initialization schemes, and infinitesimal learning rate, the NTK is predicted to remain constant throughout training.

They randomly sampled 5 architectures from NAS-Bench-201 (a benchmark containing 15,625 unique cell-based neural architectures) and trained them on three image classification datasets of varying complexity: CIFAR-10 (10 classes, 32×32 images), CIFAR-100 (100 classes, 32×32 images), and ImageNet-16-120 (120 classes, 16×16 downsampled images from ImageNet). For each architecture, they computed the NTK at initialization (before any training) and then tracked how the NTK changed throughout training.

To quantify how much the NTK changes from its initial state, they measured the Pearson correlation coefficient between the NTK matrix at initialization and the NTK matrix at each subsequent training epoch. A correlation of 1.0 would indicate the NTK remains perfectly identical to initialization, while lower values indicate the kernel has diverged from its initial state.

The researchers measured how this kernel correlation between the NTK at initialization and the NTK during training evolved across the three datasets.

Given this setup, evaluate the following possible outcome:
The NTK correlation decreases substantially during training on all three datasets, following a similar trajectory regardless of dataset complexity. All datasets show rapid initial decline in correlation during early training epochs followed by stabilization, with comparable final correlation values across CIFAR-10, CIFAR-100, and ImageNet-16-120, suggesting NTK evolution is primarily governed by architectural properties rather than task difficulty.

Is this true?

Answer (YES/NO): NO